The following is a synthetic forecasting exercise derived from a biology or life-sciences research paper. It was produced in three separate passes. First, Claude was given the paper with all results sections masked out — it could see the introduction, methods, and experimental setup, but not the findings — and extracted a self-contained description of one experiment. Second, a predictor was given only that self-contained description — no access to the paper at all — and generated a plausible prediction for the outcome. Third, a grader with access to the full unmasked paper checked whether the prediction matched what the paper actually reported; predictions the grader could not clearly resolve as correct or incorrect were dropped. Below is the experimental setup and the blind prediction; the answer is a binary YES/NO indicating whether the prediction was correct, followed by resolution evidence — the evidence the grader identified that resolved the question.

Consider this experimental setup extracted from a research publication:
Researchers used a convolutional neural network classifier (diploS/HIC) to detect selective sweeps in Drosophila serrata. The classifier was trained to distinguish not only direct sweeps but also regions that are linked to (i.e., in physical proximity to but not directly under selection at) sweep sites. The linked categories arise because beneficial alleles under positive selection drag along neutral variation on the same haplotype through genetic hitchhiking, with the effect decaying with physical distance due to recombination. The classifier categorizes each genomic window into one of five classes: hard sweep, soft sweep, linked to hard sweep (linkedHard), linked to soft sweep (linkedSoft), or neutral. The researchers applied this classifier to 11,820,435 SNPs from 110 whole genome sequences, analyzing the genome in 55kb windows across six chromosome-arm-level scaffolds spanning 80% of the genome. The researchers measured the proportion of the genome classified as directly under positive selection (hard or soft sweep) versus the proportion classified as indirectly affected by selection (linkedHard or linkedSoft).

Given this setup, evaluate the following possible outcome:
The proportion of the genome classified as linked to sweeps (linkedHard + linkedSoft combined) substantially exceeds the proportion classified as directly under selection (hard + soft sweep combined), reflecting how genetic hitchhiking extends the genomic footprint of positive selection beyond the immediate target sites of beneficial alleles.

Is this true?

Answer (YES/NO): YES